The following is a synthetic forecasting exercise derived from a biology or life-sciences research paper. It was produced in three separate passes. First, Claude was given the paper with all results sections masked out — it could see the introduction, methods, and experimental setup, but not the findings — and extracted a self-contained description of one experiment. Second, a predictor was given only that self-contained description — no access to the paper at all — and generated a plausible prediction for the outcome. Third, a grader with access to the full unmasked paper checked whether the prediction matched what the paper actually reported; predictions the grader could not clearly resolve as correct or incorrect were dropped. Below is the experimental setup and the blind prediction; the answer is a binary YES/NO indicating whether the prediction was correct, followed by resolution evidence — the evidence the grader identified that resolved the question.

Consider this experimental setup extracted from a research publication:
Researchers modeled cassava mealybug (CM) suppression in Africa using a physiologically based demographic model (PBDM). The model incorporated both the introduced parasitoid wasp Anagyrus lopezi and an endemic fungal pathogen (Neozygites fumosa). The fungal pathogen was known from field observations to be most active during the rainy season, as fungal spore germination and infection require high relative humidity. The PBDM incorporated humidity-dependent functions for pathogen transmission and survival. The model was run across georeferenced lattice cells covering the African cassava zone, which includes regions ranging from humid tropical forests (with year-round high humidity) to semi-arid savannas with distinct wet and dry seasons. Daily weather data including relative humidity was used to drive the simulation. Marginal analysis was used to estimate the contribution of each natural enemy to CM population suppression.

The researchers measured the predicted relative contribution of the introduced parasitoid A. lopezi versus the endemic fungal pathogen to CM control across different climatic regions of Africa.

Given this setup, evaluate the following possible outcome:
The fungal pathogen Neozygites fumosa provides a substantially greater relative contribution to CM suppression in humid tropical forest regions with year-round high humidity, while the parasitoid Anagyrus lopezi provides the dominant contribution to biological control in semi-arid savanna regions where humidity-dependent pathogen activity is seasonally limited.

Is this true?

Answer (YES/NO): NO